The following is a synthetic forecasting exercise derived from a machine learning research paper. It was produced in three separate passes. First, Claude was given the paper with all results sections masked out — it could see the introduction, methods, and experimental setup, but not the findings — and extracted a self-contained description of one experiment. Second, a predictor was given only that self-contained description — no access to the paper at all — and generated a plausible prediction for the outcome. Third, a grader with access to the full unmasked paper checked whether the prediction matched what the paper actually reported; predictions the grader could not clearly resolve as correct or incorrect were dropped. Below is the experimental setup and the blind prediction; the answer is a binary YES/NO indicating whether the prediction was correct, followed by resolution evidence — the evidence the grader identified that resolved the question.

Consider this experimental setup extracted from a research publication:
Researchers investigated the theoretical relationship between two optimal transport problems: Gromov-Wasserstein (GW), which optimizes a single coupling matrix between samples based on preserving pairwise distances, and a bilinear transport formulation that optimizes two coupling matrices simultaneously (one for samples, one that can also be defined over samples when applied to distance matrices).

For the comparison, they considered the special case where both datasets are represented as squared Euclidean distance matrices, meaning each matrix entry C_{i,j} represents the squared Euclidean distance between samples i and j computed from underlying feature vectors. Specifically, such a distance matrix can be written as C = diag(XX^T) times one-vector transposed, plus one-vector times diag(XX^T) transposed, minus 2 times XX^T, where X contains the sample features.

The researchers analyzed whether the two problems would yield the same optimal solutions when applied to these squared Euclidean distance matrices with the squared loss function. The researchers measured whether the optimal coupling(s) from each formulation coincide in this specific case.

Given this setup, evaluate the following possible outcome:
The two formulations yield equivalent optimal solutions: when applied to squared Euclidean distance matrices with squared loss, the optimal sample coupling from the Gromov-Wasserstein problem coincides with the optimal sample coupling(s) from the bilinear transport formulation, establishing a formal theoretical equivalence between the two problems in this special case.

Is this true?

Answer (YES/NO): YES